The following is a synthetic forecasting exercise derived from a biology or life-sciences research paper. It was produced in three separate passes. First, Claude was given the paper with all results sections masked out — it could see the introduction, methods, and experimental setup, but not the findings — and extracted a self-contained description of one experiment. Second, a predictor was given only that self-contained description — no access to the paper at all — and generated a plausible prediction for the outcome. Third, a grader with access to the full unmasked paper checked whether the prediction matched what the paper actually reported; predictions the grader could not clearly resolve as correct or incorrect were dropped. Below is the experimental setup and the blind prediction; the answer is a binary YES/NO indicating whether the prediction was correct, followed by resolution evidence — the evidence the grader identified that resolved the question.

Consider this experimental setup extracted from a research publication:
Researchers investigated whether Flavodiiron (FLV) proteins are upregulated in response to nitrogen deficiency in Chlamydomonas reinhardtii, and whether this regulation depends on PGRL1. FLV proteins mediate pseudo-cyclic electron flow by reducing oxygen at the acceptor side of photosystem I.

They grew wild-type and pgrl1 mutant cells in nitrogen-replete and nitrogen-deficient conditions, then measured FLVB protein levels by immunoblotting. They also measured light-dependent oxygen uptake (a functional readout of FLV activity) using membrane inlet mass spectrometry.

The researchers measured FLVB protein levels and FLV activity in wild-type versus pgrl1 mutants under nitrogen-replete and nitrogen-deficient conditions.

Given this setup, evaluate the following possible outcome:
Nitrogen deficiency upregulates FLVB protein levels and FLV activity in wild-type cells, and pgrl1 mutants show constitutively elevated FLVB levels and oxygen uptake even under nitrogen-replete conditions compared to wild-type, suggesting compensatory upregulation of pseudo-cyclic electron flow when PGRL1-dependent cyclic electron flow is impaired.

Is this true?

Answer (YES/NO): NO